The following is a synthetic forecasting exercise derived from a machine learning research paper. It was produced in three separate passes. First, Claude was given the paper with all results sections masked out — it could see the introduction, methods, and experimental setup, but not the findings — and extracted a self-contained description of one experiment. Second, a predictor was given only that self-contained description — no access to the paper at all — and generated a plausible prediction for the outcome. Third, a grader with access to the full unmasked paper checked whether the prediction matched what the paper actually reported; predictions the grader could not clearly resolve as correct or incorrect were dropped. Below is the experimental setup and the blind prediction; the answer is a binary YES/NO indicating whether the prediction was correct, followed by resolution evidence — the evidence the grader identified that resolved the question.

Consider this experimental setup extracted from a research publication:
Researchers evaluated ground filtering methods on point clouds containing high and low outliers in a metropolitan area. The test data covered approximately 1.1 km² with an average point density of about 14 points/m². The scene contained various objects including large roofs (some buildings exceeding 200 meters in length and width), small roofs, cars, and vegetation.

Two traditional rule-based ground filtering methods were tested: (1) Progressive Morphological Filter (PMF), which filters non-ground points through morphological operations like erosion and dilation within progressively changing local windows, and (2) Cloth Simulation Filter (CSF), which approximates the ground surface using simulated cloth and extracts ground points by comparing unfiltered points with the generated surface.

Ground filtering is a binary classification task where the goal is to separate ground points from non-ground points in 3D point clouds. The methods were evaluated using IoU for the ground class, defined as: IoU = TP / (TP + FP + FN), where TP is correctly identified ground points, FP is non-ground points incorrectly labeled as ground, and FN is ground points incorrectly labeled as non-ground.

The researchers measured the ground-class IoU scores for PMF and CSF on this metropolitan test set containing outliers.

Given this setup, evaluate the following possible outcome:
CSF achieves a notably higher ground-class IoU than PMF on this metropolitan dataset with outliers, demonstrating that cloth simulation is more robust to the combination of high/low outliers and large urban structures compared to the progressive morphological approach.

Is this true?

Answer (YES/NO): YES